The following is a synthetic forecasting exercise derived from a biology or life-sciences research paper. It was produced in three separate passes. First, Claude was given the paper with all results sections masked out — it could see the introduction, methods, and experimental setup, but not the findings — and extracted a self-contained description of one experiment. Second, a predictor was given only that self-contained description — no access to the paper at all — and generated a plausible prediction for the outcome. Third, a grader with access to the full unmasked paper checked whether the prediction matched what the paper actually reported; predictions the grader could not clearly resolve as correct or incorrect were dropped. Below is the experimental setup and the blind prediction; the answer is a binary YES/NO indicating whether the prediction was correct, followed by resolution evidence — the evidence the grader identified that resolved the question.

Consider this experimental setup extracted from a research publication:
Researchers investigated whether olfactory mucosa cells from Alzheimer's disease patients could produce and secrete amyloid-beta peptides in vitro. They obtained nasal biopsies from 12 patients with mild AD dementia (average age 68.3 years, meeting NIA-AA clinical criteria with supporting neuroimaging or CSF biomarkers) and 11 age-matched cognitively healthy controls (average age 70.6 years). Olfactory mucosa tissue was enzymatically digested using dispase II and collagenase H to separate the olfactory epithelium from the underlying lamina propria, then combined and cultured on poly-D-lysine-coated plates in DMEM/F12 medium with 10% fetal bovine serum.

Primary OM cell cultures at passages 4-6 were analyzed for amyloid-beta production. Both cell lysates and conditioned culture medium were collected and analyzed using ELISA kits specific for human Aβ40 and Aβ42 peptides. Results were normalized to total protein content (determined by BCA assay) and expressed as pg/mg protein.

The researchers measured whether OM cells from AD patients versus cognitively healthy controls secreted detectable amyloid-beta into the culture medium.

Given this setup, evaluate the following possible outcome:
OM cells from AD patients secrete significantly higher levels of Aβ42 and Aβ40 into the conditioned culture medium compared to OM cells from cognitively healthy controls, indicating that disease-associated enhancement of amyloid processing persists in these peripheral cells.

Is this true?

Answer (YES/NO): NO